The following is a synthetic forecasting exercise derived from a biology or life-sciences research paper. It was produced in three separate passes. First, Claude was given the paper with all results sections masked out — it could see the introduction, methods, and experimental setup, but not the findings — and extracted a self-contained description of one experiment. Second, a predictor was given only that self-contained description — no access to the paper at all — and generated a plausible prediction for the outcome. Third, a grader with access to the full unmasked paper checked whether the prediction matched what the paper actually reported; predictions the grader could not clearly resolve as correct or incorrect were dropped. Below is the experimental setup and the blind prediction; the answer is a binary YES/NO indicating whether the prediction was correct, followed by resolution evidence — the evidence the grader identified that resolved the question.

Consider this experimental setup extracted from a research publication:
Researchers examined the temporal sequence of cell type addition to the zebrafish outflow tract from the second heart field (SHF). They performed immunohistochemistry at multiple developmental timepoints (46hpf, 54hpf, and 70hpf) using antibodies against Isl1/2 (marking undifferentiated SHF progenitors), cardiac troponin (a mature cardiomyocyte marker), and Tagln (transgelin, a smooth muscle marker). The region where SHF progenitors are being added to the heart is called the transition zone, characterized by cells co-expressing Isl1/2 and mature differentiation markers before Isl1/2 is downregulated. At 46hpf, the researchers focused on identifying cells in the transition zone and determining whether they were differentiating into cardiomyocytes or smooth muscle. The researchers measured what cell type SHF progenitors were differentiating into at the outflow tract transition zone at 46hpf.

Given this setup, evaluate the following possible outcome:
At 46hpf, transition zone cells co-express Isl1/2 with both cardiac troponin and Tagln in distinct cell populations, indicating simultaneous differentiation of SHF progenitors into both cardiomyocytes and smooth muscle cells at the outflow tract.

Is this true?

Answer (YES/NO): NO